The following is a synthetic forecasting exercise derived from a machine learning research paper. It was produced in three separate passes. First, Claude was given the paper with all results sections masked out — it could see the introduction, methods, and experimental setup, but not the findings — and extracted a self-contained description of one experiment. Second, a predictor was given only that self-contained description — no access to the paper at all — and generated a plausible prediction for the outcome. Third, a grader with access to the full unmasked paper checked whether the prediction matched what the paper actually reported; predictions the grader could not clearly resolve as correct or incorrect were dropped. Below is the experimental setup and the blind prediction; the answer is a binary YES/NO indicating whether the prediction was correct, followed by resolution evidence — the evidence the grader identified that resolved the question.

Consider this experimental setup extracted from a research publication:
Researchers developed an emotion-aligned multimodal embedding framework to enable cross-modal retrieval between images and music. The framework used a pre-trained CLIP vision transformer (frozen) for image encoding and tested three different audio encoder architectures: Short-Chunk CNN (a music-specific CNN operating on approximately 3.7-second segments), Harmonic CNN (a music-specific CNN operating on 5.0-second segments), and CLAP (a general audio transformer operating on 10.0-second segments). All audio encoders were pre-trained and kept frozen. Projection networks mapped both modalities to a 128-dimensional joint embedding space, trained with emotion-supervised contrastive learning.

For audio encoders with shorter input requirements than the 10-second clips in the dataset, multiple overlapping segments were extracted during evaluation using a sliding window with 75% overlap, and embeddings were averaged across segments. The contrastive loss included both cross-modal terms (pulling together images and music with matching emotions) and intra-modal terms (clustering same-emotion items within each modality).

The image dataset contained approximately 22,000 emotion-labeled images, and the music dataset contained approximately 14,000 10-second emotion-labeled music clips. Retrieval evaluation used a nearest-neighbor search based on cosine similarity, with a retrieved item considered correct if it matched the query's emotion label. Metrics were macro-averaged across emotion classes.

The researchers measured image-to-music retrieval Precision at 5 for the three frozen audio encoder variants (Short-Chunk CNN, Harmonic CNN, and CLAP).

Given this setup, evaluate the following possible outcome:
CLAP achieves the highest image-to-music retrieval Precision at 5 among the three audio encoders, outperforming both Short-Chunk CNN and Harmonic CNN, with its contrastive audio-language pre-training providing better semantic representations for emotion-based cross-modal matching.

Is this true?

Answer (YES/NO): YES